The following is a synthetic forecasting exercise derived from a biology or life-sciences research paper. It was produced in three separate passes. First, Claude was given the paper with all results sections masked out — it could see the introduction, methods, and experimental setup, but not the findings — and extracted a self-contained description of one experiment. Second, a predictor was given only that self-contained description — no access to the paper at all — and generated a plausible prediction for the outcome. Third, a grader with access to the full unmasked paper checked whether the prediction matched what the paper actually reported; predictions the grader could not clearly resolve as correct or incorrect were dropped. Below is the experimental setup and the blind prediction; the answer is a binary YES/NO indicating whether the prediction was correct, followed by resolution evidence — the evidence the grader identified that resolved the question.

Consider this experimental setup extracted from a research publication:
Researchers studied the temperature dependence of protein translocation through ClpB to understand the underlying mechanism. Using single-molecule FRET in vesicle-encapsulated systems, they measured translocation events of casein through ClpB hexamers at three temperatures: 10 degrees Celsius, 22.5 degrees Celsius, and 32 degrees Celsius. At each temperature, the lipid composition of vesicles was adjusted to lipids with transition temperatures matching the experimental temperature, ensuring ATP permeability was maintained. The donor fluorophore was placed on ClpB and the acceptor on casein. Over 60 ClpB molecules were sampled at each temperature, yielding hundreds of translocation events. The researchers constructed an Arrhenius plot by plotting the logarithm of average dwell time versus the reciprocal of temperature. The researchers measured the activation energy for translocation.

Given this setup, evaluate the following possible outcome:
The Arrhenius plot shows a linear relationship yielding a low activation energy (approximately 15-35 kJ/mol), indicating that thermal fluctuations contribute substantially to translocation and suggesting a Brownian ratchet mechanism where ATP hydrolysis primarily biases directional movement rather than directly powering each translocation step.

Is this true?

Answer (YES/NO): NO